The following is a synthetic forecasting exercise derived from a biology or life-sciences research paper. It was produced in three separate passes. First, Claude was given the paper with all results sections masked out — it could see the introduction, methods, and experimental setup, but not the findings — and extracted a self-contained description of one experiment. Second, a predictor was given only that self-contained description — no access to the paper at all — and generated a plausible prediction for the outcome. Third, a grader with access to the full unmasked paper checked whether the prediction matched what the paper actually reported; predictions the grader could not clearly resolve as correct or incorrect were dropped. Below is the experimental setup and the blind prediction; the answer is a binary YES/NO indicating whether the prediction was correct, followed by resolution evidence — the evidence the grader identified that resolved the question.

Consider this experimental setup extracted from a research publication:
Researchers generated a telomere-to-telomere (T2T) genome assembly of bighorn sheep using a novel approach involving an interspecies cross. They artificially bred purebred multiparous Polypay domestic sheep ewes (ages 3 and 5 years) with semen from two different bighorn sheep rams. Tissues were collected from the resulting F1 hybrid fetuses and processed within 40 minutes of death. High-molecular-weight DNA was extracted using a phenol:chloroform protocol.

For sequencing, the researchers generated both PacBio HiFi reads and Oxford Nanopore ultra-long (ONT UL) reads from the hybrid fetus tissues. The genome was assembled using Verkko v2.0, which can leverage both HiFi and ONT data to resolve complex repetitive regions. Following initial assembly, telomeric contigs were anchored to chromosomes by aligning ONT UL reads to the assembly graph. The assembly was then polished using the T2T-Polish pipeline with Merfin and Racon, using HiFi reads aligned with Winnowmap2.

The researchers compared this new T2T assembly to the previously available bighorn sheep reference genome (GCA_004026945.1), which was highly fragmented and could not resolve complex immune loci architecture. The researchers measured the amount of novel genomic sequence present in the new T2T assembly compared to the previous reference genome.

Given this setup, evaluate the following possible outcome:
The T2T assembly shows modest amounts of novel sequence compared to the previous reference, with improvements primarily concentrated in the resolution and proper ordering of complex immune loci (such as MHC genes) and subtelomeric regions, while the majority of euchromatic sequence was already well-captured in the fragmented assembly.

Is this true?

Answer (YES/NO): NO